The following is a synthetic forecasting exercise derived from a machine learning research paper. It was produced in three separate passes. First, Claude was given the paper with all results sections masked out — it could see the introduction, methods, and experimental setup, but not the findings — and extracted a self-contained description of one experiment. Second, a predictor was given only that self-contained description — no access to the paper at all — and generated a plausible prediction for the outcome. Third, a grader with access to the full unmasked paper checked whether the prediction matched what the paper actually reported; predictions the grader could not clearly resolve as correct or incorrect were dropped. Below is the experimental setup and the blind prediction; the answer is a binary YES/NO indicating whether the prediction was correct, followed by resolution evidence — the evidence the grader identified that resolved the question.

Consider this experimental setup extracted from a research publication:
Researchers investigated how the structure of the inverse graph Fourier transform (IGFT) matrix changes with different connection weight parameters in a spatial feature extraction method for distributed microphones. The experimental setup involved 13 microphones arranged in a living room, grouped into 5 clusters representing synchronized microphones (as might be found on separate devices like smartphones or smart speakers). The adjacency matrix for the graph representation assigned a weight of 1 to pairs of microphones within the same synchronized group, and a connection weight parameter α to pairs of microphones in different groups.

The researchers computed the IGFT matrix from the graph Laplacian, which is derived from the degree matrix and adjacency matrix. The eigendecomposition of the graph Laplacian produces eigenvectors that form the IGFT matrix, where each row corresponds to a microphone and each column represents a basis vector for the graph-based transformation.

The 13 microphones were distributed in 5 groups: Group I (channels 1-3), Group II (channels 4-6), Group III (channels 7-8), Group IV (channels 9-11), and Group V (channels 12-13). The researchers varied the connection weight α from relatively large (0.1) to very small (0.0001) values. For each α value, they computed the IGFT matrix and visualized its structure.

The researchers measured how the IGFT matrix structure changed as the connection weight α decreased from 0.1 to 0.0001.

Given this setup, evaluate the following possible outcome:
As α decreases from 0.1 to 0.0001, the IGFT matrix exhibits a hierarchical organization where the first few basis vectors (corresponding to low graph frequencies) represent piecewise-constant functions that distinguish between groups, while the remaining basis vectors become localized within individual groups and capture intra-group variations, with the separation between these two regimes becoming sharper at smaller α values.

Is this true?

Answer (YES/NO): NO